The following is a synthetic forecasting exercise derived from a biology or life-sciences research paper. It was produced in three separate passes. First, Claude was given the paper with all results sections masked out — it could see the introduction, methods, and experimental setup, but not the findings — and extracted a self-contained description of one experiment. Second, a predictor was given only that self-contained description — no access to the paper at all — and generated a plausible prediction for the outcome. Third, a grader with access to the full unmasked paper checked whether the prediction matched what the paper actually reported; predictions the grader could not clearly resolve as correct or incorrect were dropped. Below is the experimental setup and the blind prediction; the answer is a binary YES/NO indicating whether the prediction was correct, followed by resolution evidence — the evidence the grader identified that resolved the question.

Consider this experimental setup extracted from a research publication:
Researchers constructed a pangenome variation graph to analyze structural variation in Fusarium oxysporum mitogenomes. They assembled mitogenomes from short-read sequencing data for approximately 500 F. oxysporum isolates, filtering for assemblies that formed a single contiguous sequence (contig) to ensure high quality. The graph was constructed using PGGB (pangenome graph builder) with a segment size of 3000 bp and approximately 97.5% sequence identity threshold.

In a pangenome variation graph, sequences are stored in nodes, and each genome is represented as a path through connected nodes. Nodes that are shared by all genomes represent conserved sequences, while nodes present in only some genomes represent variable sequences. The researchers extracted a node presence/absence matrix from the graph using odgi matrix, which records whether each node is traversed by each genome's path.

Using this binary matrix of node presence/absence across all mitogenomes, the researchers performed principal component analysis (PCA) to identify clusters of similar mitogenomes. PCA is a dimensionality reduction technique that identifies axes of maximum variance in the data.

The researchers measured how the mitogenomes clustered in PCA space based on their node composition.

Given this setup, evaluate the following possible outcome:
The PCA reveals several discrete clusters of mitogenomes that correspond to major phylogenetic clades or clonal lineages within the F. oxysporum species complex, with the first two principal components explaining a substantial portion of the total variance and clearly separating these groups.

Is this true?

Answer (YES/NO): NO